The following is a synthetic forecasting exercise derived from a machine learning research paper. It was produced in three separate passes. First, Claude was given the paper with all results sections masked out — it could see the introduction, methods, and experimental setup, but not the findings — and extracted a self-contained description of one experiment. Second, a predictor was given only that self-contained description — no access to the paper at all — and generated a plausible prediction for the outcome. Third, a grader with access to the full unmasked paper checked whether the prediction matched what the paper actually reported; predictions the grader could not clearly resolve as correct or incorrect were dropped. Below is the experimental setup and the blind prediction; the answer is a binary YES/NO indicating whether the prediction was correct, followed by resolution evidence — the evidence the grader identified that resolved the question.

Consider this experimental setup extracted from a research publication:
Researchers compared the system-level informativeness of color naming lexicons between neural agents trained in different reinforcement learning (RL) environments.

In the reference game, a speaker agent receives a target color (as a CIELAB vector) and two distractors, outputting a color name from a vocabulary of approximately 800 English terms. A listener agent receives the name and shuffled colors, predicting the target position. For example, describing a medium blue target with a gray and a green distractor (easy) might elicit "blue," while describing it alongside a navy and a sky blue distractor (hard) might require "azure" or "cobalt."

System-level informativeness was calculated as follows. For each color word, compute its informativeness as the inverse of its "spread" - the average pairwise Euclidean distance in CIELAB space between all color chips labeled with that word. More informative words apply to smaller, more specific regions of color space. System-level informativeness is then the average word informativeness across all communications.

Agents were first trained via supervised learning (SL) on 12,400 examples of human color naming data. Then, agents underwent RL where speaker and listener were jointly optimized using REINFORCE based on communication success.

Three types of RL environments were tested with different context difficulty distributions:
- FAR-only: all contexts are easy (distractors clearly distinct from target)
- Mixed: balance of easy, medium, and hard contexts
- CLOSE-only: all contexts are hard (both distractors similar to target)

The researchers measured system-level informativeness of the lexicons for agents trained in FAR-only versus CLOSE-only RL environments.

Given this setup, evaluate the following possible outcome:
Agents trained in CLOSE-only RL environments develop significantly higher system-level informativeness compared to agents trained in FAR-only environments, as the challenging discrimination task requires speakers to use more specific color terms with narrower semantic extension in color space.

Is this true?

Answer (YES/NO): NO